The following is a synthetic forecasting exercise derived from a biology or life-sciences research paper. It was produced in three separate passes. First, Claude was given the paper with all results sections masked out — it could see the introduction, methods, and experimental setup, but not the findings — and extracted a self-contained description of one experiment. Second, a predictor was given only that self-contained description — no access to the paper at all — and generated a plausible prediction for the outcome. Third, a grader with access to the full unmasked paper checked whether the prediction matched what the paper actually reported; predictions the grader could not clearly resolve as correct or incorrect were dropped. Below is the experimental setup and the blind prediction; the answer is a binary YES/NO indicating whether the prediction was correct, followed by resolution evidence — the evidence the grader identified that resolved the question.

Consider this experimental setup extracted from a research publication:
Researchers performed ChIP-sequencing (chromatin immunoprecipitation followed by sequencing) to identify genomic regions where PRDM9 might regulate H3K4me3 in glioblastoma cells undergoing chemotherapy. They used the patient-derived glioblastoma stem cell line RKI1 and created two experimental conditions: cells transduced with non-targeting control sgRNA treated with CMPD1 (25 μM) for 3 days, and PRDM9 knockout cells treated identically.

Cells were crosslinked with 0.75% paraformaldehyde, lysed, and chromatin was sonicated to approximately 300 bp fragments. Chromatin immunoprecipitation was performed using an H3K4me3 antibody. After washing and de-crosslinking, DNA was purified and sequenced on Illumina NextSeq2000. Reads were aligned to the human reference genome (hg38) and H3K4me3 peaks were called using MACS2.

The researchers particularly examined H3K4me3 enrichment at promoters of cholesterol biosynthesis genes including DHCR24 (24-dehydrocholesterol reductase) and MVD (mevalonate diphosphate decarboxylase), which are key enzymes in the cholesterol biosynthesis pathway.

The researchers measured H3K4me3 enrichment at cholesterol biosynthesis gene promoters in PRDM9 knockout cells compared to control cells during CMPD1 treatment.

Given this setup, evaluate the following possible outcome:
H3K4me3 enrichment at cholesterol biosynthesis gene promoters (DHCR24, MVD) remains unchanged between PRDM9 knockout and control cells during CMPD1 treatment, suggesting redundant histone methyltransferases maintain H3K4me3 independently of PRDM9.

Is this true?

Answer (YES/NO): NO